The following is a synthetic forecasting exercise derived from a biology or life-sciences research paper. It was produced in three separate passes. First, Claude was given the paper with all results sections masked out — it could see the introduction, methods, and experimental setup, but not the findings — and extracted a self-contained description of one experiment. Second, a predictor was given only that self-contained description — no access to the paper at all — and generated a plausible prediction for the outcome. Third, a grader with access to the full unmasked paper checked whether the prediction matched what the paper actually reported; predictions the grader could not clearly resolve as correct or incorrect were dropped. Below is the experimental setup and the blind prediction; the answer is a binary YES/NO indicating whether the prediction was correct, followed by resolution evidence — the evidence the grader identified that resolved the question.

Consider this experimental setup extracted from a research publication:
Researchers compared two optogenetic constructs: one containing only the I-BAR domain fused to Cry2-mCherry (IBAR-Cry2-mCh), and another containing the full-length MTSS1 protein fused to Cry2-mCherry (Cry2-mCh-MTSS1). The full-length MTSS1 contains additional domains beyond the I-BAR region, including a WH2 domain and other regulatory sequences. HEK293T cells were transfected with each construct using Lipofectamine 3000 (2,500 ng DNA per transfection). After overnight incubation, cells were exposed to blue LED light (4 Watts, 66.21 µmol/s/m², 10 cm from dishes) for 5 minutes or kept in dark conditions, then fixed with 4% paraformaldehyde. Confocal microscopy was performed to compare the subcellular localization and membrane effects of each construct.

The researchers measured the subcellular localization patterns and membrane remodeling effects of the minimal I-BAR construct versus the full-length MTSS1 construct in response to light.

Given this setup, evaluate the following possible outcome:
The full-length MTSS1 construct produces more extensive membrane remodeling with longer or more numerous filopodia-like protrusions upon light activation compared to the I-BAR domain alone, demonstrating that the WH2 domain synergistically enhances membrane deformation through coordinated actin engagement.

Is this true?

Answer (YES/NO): NO